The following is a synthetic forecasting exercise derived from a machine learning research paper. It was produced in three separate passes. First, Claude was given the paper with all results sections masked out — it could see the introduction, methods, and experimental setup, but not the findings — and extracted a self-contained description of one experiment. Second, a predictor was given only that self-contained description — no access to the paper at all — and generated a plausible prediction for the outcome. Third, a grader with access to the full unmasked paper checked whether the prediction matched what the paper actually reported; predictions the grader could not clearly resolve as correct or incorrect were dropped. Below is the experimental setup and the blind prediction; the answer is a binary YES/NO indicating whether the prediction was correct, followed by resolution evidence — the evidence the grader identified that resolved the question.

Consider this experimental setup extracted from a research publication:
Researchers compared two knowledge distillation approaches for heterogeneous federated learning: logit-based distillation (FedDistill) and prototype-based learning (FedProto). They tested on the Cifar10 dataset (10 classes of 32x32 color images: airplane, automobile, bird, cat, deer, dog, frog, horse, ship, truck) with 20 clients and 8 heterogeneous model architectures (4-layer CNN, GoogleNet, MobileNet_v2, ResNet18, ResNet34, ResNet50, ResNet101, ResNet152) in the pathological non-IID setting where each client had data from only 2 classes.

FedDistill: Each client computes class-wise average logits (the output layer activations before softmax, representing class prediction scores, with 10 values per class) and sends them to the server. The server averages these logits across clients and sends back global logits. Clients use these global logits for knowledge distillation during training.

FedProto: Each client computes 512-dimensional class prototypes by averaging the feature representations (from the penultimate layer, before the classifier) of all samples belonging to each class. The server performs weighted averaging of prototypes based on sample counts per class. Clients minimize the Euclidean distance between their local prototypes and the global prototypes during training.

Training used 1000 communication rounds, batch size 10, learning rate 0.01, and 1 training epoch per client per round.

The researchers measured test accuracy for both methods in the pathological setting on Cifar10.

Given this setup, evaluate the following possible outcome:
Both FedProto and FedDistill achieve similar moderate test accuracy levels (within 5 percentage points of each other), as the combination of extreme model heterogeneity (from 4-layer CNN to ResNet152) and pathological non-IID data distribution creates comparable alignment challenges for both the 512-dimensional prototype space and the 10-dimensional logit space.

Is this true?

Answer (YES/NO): YES